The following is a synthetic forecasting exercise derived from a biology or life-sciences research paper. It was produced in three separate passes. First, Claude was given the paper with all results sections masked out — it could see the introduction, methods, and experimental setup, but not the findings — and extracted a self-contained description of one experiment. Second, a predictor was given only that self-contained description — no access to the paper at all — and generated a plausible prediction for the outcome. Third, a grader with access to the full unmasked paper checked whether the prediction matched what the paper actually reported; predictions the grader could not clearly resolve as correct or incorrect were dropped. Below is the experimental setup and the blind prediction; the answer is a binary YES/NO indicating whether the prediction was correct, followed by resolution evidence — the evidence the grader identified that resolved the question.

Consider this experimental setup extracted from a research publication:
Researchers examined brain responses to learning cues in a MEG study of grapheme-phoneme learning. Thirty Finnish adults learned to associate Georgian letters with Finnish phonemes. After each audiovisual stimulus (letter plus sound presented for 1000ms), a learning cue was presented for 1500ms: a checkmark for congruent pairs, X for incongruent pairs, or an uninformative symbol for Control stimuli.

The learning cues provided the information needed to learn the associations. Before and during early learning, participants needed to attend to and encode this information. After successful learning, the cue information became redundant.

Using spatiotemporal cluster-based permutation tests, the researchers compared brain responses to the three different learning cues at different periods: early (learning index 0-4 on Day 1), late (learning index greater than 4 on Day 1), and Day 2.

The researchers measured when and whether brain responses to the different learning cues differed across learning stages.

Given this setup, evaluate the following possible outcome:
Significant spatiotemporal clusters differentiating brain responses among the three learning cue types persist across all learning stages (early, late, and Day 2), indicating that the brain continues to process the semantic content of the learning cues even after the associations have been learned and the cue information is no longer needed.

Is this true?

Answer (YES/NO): NO